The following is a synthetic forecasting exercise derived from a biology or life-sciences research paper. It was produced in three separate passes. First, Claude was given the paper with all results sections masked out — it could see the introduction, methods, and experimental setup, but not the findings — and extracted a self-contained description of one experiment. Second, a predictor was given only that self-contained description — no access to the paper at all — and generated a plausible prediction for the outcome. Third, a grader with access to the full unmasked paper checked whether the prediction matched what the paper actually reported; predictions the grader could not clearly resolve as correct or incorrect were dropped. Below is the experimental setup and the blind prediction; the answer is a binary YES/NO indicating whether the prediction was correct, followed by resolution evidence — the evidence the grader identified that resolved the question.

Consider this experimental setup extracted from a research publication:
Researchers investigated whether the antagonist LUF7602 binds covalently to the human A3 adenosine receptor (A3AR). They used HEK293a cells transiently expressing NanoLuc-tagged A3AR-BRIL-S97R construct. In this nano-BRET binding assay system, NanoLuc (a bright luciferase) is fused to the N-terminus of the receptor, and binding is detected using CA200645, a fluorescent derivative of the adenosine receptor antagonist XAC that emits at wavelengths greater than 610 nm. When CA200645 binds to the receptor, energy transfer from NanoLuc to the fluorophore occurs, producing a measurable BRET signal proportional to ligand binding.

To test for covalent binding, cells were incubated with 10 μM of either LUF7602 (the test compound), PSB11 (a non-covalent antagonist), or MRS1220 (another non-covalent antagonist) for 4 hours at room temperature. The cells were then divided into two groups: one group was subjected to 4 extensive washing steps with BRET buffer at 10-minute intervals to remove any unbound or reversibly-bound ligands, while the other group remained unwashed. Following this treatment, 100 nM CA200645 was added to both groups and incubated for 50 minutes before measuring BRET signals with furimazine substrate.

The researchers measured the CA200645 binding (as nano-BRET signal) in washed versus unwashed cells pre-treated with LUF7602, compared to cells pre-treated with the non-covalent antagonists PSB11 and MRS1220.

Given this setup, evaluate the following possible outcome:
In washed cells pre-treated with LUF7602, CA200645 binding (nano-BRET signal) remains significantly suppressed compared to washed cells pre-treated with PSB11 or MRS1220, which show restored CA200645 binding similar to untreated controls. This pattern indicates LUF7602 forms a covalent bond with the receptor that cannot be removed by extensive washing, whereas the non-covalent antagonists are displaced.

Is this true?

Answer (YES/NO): YES